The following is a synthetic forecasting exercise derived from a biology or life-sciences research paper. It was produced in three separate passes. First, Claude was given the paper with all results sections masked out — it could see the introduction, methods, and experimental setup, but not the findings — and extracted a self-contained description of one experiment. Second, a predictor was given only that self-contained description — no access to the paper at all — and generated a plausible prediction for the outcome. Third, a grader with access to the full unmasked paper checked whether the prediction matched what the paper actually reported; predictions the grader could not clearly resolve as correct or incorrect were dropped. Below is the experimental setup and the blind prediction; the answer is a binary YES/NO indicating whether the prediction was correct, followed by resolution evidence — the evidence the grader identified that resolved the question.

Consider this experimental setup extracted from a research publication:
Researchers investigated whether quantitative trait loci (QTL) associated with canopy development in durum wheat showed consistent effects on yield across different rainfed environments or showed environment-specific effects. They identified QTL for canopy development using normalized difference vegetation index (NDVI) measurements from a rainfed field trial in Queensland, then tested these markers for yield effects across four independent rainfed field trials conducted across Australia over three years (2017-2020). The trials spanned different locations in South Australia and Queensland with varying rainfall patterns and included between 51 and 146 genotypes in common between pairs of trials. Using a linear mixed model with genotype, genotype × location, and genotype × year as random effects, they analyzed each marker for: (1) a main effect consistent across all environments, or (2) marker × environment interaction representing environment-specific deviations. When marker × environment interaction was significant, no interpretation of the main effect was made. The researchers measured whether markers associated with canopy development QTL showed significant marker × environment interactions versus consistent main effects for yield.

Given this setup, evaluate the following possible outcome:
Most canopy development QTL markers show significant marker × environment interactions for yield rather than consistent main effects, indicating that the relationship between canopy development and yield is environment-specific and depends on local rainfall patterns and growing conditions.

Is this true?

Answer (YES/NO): YES